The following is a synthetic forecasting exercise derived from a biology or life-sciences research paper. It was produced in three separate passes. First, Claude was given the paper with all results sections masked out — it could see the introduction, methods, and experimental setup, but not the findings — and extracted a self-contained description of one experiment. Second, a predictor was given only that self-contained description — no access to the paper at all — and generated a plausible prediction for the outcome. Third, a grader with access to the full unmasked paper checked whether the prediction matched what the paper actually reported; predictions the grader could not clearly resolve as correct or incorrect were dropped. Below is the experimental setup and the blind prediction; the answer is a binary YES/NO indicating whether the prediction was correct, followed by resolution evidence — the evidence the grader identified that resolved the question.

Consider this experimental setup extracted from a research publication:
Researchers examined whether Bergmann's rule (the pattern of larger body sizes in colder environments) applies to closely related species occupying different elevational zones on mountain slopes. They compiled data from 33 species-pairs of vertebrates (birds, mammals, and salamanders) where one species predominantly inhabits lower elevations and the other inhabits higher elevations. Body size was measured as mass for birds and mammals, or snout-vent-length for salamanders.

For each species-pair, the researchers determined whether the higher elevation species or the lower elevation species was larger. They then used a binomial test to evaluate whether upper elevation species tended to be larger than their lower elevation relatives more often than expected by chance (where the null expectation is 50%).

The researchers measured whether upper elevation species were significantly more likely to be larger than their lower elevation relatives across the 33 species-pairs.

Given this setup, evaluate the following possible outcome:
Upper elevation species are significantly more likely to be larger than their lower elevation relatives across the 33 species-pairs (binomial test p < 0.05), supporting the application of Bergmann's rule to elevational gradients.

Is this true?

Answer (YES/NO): NO